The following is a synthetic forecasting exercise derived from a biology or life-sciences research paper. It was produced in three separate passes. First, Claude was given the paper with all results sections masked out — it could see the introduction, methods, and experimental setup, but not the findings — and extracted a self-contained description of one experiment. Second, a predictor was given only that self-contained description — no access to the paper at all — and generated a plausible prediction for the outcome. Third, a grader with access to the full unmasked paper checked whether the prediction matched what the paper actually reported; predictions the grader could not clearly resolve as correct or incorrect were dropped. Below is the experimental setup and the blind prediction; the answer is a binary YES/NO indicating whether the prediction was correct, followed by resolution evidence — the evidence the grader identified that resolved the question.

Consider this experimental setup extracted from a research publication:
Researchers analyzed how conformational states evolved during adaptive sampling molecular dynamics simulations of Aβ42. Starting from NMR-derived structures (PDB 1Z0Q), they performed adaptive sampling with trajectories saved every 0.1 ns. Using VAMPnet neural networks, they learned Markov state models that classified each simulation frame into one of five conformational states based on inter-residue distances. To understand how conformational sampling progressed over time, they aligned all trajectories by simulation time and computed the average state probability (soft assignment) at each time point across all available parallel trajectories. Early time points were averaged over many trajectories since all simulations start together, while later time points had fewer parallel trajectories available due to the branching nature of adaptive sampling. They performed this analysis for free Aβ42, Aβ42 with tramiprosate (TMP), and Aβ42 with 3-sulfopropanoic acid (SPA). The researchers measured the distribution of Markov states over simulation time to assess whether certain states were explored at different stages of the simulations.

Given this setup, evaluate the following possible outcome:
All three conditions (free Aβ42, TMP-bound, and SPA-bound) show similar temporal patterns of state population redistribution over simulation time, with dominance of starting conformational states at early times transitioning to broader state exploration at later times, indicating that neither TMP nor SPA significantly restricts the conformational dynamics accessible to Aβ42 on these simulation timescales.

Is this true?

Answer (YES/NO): NO